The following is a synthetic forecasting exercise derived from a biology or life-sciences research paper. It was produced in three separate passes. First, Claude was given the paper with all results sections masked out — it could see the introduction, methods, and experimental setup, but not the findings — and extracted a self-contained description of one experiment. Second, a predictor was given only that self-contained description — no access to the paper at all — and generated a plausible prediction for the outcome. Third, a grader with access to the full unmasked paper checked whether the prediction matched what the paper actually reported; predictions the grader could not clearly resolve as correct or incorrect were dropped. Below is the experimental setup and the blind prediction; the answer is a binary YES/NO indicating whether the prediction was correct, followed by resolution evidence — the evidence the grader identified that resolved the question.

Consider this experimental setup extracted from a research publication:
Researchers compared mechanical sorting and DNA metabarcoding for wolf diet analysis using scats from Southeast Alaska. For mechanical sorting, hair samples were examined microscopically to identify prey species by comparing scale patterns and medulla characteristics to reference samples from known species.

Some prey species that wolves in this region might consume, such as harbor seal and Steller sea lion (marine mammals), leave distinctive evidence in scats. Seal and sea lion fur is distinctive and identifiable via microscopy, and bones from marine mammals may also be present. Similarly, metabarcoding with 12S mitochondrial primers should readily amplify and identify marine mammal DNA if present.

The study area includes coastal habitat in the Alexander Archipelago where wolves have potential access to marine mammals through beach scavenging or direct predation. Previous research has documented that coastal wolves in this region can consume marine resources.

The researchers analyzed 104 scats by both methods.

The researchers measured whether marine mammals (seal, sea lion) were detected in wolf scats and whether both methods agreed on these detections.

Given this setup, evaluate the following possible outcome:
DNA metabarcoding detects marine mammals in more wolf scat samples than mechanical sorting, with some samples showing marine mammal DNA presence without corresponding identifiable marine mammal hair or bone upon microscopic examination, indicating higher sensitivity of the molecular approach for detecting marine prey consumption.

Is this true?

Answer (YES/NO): NO